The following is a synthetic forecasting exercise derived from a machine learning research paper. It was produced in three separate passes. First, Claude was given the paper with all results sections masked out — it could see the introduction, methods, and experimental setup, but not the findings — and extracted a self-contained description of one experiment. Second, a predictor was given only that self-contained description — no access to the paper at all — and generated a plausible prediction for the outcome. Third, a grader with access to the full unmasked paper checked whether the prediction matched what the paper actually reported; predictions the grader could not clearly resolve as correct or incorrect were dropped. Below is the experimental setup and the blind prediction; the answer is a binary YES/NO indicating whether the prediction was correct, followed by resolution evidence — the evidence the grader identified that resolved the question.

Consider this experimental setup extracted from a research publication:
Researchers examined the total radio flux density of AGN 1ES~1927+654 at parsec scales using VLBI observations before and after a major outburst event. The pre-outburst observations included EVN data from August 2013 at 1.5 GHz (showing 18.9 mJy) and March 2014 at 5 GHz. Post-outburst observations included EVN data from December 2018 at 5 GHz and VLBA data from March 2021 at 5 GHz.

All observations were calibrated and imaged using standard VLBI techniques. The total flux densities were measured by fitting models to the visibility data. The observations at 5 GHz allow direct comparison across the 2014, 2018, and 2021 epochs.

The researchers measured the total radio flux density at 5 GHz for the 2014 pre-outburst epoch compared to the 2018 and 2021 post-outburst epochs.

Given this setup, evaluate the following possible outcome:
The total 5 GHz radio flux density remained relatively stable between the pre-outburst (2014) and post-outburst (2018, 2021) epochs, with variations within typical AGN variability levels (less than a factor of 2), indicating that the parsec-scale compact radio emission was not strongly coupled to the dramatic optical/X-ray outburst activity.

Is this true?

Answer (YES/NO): NO